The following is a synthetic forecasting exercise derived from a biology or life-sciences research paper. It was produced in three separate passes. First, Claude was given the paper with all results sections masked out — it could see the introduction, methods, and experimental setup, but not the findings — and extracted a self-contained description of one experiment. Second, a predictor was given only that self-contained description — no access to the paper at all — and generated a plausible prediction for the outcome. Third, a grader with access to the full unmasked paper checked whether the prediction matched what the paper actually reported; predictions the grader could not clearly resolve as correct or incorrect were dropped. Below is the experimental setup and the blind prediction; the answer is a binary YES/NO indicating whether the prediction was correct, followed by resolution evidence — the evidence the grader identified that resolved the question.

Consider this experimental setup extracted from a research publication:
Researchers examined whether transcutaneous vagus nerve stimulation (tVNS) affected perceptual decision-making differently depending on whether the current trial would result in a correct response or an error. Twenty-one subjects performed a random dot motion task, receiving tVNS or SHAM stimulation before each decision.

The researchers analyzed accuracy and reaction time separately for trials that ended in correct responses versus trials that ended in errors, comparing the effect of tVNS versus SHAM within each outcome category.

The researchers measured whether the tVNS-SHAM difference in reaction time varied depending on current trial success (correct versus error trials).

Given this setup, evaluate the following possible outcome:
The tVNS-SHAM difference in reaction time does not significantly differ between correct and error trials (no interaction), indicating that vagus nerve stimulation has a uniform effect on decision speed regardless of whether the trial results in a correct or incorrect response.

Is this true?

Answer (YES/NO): YES